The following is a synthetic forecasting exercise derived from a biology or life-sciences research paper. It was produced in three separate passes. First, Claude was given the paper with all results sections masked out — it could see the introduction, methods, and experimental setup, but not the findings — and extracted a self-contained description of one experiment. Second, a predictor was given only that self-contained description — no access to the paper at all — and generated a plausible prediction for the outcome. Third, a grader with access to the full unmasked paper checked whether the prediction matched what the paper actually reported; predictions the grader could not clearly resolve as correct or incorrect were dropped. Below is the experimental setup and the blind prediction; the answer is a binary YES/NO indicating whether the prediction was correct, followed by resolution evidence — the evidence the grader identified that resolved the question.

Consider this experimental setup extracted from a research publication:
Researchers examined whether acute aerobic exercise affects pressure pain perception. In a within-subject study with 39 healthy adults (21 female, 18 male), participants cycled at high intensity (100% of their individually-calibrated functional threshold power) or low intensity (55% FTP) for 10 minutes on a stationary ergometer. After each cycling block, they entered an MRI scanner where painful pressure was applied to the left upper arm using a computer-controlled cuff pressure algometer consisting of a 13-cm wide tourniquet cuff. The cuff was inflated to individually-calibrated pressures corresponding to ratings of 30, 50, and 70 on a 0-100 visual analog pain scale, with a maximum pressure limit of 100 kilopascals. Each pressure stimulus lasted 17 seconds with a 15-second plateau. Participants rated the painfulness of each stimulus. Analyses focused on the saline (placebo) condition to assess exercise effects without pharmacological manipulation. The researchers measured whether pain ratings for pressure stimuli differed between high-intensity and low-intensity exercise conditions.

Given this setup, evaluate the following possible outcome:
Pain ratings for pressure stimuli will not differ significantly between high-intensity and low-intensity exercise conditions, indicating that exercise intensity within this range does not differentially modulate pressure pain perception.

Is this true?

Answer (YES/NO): YES